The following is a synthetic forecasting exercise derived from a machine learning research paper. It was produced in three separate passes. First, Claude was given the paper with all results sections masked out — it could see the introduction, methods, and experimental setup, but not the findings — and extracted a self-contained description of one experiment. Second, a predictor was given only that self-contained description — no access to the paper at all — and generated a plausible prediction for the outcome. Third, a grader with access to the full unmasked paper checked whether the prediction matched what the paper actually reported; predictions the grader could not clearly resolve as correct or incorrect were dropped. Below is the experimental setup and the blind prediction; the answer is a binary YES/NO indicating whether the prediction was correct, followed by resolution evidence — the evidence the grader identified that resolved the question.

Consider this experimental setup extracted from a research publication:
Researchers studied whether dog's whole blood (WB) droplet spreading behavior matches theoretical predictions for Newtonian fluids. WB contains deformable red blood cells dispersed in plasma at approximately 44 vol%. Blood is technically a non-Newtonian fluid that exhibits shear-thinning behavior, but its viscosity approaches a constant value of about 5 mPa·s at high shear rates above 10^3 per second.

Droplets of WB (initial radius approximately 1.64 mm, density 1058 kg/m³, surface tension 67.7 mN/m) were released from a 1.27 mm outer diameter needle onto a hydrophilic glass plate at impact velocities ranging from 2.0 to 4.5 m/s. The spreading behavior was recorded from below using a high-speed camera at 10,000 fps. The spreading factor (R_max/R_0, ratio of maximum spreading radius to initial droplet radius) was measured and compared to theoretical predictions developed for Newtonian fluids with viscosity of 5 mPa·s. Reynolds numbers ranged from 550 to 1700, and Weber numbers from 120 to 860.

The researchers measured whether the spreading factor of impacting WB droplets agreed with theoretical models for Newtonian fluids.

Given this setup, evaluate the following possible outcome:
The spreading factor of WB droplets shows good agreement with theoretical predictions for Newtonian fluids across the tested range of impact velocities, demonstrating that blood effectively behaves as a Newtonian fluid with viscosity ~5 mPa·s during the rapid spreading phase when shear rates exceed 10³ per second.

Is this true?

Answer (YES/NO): YES